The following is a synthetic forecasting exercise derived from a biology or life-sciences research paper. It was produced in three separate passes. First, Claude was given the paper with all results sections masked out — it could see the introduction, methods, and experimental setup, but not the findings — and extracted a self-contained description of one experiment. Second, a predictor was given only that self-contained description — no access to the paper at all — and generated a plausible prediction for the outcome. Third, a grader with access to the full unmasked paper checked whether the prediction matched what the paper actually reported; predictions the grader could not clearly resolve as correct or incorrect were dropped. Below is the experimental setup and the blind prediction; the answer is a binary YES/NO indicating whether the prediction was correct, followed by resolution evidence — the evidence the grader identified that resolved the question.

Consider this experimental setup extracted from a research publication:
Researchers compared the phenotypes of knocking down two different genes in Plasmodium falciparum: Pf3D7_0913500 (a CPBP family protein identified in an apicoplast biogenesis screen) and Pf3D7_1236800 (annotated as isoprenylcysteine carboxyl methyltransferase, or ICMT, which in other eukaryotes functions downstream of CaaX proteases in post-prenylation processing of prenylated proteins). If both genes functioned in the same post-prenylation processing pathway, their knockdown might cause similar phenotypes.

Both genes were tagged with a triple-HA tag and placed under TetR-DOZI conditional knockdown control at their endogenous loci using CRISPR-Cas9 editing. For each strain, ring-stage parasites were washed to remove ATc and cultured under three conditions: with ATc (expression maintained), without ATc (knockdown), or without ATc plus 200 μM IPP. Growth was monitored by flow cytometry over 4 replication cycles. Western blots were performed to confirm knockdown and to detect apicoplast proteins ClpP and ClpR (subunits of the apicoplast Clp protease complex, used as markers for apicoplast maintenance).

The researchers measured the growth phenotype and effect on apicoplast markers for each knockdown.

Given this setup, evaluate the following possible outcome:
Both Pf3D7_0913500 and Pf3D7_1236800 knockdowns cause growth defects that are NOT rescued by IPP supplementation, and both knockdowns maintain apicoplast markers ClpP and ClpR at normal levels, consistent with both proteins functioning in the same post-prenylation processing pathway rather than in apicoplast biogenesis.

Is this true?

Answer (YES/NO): NO